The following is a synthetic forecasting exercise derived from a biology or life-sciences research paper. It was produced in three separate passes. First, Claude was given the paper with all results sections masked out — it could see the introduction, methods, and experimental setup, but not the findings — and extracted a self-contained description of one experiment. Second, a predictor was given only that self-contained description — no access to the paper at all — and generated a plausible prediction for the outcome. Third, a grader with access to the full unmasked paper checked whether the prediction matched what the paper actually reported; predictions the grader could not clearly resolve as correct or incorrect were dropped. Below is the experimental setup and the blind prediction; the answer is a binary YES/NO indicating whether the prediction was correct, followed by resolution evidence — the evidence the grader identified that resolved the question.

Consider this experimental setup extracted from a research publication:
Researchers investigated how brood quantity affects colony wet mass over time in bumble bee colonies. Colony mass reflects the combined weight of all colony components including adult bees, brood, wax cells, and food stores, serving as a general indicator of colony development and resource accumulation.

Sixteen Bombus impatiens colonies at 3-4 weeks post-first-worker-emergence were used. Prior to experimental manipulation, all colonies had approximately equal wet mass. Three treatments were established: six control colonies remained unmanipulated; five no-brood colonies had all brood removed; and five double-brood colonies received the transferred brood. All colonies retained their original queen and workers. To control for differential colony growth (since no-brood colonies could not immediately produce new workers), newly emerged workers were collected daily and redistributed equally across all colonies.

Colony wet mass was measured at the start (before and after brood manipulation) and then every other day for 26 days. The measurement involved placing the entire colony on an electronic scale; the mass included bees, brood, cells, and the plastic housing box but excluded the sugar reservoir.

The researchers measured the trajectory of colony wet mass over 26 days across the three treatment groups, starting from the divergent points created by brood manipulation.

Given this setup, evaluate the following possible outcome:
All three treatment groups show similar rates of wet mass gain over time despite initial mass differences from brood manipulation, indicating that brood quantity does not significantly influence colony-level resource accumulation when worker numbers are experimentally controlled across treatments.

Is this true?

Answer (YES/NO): YES